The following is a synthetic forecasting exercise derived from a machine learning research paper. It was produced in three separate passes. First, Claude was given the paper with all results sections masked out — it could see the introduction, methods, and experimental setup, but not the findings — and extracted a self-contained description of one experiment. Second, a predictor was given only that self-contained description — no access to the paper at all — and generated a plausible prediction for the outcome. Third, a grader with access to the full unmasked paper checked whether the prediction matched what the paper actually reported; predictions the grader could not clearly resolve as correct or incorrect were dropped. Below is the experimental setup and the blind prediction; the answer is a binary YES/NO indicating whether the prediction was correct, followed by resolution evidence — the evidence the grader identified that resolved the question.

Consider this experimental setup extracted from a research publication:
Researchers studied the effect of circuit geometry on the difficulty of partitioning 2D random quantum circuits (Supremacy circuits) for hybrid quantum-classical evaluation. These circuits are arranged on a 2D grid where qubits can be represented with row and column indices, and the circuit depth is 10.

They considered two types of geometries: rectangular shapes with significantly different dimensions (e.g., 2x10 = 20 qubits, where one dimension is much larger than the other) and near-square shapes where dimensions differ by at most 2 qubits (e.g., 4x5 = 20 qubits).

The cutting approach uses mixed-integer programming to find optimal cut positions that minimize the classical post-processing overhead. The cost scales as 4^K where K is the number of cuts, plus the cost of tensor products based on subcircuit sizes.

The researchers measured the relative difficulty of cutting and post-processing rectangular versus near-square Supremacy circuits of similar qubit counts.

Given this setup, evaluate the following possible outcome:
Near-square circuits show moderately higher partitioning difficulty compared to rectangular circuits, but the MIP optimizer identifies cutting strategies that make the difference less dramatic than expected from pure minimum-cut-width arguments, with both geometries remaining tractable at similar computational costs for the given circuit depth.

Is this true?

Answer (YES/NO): NO